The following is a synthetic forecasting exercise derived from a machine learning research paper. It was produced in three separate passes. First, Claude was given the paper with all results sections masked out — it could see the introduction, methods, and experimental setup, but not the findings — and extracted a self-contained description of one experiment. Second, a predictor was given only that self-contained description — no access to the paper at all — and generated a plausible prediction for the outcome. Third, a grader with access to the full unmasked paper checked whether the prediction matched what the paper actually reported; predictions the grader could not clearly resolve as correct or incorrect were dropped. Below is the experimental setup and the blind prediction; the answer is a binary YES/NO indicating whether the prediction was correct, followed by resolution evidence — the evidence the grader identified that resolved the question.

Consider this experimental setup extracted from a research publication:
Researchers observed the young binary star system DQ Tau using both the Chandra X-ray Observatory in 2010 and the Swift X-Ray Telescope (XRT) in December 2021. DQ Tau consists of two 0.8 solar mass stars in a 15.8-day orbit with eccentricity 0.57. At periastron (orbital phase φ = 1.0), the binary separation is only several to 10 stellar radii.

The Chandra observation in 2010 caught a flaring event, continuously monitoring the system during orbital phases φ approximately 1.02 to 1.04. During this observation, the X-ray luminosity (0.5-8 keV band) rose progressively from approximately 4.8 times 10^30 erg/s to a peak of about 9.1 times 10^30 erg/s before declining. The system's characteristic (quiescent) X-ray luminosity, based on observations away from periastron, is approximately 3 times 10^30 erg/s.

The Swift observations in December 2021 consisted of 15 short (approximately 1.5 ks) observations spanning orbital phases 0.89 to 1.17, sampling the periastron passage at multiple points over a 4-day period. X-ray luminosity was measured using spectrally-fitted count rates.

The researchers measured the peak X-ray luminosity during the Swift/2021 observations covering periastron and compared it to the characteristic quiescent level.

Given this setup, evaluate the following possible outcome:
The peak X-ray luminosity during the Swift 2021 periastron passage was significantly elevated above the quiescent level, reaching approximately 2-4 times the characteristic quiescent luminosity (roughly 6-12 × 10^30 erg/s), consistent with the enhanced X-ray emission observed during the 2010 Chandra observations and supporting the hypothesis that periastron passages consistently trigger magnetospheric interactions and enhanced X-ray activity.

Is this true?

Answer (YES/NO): YES